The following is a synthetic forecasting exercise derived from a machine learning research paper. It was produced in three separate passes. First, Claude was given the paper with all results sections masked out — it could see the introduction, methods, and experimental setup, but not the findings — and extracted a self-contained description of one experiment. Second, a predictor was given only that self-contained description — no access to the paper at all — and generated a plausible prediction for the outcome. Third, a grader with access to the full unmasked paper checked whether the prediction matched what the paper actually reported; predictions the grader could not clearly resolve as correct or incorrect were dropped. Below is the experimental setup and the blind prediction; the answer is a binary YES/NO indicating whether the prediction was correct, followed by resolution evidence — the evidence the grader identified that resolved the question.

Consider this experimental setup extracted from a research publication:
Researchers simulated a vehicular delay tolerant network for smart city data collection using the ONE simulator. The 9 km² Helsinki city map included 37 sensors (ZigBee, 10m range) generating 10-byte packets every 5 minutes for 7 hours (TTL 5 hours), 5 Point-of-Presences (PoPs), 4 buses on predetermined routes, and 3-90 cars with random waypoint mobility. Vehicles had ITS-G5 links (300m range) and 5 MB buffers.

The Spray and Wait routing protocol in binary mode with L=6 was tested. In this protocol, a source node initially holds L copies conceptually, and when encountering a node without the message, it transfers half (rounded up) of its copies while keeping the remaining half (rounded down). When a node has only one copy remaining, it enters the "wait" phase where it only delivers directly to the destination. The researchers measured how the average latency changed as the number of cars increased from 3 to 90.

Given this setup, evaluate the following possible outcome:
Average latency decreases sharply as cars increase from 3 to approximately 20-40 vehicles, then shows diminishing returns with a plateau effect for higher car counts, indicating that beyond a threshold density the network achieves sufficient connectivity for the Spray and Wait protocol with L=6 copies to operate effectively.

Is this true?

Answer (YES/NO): NO